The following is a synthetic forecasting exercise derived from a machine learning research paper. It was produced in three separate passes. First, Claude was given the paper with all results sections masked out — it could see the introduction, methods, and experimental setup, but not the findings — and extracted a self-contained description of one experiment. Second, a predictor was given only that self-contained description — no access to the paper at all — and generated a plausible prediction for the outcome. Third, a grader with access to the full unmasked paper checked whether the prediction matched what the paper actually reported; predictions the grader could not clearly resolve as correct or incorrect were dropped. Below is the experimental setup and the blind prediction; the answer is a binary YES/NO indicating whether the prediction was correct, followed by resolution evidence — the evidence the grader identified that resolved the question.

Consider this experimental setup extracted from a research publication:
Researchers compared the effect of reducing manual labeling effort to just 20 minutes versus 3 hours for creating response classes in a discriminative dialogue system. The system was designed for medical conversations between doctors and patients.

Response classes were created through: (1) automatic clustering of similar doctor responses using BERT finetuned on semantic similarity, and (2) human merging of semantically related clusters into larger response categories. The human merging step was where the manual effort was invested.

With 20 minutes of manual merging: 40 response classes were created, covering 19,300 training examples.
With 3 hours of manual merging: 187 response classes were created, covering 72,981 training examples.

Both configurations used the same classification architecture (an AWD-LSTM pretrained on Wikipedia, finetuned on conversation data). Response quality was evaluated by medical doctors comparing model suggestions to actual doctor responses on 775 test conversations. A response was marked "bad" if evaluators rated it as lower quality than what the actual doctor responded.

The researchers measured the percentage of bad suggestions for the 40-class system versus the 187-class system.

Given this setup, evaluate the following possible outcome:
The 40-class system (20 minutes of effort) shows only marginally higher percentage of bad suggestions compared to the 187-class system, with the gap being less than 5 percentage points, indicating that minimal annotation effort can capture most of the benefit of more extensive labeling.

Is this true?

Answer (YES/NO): NO